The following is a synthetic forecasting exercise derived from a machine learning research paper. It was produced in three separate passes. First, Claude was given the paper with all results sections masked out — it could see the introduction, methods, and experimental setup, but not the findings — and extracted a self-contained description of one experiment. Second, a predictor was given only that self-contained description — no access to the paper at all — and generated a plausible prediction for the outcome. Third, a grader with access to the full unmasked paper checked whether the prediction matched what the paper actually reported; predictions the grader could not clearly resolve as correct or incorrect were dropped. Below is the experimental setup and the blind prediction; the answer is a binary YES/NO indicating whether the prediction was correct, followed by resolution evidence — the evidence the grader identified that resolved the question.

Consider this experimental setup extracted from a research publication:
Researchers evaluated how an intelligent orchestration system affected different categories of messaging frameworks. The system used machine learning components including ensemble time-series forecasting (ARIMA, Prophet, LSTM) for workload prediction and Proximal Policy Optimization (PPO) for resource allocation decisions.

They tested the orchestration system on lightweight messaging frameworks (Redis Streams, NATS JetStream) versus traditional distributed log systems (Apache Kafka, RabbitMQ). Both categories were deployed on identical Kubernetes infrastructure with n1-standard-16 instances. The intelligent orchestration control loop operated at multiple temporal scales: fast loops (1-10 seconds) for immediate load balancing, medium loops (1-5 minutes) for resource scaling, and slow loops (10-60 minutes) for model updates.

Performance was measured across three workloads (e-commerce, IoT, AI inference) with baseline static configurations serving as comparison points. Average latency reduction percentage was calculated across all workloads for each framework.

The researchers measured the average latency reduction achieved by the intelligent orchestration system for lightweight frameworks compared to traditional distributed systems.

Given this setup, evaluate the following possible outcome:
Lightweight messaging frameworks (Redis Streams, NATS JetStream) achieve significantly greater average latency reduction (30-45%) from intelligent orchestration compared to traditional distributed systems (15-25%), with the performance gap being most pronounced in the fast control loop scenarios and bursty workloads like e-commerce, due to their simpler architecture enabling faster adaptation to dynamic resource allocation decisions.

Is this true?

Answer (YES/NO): NO